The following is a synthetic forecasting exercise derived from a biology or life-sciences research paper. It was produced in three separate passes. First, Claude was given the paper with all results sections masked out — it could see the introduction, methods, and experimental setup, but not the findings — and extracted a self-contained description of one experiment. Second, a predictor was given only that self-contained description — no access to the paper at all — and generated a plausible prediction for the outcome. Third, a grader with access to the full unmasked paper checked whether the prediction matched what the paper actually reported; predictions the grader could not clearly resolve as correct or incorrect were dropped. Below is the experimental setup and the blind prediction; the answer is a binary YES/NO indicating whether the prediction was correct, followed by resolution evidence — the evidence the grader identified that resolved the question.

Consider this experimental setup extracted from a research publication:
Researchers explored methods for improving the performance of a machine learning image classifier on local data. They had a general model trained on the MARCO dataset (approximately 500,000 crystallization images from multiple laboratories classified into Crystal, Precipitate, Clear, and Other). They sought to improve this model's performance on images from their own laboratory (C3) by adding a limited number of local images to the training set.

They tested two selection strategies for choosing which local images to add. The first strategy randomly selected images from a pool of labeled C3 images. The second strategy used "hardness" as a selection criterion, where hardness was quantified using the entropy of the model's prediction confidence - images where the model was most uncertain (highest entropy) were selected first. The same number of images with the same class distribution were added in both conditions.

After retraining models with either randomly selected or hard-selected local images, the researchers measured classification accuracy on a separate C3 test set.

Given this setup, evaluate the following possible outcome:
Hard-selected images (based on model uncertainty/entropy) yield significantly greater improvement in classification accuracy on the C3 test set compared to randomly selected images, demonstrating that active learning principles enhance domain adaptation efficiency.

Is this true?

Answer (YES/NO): NO